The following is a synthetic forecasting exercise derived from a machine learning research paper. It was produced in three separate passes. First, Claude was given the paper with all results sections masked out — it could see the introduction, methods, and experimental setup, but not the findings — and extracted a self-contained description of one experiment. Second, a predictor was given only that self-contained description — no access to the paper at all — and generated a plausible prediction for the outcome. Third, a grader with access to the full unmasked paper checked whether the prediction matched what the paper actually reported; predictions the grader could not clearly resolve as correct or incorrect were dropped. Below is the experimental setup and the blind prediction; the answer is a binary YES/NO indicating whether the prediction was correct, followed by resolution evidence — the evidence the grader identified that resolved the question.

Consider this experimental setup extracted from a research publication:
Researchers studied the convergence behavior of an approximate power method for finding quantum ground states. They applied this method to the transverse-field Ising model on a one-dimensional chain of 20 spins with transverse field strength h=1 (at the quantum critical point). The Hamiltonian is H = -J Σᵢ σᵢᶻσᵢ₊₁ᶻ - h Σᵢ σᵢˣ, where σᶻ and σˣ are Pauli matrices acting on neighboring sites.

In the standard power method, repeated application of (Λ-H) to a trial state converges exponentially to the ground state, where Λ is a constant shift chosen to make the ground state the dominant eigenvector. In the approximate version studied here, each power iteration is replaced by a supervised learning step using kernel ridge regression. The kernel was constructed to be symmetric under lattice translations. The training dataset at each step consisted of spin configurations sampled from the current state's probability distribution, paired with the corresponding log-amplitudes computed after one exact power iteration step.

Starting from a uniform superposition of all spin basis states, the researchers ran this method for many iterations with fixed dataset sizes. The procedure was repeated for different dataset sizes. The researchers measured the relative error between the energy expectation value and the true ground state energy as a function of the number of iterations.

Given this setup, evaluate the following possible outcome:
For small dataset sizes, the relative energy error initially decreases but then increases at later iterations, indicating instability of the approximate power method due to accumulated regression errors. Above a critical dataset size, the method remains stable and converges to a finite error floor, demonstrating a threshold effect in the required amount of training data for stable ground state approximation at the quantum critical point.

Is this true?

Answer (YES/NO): NO